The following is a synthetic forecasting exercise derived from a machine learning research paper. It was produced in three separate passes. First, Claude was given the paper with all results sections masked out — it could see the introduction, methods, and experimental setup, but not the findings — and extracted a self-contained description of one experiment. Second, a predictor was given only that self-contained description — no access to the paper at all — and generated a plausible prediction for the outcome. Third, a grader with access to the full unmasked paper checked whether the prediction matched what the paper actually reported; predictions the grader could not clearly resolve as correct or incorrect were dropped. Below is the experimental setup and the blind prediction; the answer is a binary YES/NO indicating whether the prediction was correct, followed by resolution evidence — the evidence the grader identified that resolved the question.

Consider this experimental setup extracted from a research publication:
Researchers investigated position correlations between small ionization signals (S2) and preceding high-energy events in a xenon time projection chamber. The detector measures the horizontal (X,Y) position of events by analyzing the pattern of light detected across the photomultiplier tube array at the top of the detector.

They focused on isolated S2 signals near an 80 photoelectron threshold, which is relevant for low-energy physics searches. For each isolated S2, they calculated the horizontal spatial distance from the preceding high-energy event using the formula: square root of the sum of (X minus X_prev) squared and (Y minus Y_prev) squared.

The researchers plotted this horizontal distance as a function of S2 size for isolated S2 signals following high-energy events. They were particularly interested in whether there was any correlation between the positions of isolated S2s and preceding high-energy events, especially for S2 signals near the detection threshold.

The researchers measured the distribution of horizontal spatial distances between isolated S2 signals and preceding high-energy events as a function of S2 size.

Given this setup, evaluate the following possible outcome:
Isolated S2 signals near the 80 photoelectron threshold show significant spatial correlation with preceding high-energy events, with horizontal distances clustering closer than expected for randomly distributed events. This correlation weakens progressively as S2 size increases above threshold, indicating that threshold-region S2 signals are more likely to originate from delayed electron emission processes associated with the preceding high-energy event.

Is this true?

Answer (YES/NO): YES